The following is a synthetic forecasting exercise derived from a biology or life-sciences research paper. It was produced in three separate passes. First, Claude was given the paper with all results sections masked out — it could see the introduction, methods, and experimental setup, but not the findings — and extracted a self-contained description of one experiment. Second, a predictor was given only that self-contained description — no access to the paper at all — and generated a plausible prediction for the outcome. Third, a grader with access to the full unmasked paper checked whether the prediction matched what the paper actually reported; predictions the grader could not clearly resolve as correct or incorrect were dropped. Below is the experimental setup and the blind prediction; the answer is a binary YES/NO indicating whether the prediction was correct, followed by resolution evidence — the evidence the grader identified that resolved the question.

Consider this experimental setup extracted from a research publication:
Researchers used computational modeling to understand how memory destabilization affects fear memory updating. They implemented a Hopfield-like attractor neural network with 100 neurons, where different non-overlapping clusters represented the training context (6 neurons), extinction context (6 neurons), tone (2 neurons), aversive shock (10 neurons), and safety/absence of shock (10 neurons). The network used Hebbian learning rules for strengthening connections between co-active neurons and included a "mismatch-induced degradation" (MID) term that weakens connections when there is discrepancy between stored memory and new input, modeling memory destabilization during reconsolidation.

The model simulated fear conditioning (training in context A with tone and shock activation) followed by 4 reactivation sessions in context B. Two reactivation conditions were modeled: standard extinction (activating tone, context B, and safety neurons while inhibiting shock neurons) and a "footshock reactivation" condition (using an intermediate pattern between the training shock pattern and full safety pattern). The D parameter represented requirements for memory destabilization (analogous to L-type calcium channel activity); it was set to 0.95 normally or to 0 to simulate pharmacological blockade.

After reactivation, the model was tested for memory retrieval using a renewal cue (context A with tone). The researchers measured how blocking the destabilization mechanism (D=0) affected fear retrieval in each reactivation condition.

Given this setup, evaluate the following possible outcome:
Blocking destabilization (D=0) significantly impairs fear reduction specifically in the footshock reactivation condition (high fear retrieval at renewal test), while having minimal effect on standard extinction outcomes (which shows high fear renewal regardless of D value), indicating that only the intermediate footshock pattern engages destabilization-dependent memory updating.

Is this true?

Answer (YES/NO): YES